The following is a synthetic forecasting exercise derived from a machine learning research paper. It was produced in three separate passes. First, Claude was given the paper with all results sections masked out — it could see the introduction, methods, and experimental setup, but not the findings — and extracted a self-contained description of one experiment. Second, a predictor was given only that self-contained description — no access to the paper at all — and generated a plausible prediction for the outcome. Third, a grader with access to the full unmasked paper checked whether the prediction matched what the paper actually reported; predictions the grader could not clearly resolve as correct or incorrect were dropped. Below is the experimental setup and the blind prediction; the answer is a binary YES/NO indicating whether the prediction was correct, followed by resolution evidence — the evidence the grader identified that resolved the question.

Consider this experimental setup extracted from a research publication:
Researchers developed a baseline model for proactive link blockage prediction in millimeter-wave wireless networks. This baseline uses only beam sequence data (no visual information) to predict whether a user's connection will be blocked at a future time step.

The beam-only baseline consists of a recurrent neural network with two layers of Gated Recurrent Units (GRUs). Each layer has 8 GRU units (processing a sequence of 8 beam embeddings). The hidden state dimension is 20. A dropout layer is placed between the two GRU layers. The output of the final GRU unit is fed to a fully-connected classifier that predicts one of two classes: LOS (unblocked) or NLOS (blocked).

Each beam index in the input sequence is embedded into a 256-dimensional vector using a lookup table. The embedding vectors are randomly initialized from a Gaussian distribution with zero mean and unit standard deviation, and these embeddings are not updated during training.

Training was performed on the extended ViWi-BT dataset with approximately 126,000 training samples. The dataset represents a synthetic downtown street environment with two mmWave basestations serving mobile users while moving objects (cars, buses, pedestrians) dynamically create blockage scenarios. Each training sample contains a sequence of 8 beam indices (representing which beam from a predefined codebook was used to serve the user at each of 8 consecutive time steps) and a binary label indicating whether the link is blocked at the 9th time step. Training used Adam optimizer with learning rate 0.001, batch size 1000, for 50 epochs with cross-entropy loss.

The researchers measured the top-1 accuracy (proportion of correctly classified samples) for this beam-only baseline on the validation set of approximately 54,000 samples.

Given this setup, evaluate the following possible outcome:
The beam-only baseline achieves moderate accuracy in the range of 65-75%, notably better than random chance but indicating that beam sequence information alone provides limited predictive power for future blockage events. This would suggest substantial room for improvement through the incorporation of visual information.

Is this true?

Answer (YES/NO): YES